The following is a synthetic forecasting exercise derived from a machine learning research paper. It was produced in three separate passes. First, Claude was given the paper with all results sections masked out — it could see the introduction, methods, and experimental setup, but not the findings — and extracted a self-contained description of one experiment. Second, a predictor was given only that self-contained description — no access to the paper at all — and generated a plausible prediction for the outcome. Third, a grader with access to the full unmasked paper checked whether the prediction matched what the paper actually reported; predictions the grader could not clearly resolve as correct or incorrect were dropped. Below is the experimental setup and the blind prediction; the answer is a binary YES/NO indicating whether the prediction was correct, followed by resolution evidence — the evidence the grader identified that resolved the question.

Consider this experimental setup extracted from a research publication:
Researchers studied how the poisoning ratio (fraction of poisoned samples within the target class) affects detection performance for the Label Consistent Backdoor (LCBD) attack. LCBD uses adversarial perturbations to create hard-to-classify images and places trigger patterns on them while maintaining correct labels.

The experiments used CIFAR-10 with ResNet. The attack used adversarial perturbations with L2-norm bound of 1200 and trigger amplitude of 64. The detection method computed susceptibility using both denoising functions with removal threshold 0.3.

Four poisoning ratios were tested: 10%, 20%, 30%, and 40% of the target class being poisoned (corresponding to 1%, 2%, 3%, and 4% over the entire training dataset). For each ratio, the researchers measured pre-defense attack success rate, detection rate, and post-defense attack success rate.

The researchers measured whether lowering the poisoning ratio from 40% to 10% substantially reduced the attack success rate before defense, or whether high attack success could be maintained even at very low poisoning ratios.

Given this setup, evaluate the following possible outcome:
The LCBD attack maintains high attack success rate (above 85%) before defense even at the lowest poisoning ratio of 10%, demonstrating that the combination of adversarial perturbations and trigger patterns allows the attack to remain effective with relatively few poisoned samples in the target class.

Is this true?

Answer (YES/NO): YES